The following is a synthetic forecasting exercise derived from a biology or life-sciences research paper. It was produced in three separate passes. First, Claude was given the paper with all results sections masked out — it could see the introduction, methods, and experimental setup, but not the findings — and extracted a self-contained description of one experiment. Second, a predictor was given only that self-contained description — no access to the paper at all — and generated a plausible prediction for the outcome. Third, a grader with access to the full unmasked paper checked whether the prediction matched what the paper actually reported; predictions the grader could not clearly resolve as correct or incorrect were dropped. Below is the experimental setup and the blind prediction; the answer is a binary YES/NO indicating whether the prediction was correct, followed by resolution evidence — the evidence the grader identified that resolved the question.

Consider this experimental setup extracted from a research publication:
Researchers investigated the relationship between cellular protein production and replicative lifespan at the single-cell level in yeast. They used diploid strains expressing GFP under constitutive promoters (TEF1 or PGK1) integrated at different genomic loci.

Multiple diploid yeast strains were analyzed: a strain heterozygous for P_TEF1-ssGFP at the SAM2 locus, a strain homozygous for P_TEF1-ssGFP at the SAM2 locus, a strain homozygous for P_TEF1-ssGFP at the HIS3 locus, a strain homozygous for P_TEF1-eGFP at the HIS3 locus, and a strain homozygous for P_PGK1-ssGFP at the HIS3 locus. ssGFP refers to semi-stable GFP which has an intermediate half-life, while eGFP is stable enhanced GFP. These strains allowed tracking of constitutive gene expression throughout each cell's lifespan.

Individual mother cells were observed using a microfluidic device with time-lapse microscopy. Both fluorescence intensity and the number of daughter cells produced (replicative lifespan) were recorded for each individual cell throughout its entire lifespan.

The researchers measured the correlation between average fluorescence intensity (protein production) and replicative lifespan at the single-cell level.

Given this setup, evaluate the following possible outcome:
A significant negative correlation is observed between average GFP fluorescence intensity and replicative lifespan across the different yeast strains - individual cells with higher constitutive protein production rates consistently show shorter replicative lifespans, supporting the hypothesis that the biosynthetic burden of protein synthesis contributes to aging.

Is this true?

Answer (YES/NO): NO